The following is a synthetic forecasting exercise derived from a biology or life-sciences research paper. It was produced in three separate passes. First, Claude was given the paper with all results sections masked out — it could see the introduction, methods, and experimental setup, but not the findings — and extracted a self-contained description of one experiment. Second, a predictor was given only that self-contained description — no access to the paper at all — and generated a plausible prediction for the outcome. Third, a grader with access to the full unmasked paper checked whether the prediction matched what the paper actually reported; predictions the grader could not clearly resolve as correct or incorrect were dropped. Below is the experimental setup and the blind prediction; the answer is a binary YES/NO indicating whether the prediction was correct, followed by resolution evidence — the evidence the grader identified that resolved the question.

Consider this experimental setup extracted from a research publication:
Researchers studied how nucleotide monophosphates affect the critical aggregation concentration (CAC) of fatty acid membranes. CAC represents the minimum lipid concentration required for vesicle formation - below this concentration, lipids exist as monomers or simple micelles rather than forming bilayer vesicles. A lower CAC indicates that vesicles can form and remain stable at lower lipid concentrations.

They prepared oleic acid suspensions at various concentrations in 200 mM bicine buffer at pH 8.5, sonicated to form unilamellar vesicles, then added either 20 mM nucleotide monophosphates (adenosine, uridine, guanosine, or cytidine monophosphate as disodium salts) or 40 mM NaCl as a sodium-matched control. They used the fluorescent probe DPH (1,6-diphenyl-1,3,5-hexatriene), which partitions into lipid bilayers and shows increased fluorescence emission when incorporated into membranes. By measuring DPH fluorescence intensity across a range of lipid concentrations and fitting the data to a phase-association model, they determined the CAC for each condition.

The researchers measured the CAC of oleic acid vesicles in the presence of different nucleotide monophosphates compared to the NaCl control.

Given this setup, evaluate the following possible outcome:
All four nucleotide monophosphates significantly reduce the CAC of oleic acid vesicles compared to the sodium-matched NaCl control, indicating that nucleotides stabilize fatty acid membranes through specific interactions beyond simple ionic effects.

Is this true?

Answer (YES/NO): NO